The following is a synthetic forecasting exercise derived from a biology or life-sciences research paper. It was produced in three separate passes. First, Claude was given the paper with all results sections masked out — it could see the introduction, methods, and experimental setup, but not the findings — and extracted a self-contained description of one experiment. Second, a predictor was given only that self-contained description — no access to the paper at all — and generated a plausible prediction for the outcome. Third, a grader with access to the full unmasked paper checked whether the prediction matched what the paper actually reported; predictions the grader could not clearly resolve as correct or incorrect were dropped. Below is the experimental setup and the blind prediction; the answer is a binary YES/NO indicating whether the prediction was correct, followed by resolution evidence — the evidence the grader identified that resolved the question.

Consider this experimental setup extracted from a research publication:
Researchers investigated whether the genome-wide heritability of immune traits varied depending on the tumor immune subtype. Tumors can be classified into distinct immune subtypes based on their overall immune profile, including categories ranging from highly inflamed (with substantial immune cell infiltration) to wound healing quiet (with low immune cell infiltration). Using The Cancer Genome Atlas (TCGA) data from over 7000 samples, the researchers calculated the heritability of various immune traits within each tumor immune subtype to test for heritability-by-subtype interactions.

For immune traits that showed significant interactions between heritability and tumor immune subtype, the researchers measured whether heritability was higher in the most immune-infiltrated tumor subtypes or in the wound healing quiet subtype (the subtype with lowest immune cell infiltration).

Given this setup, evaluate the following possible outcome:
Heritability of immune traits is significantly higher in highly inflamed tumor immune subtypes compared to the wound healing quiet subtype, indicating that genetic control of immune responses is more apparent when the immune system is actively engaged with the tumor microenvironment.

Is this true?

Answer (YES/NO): NO